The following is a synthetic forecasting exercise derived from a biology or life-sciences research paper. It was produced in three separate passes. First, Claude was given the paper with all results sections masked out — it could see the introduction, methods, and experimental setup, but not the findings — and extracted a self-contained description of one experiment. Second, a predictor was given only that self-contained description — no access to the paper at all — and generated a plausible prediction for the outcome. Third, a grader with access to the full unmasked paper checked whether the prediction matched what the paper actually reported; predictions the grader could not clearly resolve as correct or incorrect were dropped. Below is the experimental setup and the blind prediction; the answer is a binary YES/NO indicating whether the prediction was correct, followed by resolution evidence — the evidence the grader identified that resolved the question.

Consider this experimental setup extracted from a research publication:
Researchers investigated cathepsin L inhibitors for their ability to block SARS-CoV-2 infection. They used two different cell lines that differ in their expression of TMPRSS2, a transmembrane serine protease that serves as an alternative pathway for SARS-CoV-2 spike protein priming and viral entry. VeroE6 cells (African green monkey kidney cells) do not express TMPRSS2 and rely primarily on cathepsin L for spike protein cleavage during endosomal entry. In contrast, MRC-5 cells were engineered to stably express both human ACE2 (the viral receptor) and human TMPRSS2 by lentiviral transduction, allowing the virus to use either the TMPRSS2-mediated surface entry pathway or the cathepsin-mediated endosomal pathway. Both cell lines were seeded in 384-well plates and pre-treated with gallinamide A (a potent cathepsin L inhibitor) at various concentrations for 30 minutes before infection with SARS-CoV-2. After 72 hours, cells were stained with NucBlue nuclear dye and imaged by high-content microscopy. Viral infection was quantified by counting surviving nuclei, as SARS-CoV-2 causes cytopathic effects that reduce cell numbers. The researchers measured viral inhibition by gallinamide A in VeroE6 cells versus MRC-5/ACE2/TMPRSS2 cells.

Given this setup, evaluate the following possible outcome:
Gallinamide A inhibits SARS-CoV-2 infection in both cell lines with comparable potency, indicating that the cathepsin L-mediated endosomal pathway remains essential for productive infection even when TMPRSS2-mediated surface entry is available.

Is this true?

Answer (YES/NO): YES